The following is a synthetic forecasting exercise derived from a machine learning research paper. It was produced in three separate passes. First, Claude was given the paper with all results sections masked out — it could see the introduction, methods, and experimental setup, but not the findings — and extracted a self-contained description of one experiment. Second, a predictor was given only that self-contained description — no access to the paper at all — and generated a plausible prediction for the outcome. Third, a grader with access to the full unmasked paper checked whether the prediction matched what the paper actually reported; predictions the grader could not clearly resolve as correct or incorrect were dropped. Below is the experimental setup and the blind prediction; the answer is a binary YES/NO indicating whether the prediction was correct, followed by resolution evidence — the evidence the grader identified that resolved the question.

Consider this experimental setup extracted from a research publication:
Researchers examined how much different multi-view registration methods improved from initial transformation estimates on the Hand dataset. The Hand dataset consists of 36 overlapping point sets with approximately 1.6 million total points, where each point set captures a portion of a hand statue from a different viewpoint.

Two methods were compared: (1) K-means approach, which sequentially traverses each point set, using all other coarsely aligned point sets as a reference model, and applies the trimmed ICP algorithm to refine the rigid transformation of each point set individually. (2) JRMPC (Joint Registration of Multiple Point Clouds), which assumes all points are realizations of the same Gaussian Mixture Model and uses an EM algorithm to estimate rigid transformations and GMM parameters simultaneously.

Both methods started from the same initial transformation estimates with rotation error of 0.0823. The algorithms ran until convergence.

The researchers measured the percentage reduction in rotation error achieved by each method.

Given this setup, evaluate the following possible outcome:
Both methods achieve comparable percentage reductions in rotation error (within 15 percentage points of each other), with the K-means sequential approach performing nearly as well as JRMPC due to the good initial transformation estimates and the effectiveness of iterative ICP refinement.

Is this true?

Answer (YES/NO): NO